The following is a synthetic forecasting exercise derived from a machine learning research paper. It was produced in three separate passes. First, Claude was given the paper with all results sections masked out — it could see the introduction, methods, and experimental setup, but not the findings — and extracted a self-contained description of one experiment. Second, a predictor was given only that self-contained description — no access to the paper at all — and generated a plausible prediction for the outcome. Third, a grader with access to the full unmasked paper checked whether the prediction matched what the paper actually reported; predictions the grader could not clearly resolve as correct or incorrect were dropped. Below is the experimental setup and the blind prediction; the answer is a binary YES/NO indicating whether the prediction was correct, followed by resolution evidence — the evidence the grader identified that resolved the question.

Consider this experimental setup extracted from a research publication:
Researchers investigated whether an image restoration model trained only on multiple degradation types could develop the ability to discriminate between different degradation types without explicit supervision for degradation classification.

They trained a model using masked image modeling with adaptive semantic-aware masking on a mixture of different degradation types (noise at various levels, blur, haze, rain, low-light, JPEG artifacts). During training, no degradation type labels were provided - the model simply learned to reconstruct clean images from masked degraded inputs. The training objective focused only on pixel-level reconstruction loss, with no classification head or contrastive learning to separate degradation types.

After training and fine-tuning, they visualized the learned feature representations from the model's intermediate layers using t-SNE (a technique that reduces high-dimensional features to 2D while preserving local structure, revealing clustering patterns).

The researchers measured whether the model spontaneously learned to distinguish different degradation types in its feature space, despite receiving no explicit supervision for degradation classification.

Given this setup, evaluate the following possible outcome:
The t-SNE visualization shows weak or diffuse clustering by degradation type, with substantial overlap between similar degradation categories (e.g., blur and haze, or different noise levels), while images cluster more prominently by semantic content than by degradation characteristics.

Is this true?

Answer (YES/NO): NO